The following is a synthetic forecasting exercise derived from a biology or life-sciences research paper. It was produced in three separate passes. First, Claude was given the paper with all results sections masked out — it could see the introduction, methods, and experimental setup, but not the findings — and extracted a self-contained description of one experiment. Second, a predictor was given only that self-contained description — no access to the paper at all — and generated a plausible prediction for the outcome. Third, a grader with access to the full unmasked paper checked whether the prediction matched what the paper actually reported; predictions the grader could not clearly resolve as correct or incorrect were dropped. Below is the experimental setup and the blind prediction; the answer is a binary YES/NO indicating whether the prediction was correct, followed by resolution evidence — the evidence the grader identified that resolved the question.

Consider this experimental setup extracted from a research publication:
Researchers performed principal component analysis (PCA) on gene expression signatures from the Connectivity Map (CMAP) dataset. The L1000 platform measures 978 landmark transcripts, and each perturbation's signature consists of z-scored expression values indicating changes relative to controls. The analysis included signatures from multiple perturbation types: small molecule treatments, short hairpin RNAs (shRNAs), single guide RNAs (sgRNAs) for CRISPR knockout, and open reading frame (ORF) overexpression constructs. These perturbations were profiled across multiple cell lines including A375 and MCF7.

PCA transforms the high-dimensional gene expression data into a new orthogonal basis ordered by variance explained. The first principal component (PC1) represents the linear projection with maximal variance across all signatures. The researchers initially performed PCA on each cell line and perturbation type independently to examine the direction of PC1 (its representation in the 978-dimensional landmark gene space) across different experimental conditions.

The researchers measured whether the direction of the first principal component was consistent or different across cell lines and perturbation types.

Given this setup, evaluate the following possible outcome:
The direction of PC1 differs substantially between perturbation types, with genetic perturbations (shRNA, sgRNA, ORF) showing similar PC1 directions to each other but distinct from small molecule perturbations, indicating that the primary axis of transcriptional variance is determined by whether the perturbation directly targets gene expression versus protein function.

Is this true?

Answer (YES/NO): NO